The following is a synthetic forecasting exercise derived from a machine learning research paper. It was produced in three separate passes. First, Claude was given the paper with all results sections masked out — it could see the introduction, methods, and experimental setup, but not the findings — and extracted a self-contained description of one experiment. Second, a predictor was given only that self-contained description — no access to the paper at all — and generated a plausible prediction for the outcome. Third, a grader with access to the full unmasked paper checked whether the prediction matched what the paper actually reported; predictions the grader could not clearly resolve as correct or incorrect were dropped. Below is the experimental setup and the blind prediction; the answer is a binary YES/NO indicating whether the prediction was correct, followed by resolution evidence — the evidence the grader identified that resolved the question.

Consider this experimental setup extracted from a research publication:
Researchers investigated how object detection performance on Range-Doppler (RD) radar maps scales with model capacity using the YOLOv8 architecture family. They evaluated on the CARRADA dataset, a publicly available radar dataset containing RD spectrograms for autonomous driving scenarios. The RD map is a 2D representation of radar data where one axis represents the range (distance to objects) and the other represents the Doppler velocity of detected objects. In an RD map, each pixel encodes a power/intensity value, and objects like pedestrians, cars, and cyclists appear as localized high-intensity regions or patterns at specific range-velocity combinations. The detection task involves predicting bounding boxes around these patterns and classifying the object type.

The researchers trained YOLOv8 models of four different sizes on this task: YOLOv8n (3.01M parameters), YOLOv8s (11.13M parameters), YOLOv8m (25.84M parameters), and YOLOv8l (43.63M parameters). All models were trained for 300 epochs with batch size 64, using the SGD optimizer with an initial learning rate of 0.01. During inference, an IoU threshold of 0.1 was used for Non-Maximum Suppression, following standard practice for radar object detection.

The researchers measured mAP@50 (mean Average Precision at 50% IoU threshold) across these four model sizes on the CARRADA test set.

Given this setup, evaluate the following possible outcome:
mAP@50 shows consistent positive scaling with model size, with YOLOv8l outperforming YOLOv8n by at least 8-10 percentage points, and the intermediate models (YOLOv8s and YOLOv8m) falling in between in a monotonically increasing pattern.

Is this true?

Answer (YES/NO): NO